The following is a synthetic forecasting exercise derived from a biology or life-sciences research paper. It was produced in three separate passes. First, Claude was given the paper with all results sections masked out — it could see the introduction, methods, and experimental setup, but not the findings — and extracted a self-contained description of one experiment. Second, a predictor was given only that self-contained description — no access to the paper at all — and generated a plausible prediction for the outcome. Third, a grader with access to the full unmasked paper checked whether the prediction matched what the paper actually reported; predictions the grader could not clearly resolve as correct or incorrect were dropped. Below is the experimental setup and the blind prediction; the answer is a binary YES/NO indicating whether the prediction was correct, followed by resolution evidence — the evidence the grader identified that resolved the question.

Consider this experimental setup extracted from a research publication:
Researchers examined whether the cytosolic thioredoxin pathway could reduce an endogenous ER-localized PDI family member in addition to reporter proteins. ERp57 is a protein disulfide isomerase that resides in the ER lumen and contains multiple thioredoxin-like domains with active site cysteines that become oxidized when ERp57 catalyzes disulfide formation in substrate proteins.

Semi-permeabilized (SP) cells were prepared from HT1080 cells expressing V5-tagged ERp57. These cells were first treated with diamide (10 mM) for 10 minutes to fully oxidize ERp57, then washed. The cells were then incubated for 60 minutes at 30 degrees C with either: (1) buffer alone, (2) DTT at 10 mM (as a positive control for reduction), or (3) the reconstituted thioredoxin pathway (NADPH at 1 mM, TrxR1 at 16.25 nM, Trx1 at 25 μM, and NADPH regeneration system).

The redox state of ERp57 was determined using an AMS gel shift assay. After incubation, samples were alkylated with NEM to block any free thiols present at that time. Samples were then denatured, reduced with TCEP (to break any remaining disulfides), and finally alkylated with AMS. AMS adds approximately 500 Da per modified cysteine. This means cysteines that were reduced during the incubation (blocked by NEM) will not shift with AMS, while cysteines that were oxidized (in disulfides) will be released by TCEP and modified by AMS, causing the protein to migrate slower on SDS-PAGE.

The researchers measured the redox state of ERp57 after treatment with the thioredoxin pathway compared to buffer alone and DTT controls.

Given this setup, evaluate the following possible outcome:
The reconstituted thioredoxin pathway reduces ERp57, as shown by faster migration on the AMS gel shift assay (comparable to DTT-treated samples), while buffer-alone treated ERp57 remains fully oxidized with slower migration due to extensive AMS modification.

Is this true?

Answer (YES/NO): NO